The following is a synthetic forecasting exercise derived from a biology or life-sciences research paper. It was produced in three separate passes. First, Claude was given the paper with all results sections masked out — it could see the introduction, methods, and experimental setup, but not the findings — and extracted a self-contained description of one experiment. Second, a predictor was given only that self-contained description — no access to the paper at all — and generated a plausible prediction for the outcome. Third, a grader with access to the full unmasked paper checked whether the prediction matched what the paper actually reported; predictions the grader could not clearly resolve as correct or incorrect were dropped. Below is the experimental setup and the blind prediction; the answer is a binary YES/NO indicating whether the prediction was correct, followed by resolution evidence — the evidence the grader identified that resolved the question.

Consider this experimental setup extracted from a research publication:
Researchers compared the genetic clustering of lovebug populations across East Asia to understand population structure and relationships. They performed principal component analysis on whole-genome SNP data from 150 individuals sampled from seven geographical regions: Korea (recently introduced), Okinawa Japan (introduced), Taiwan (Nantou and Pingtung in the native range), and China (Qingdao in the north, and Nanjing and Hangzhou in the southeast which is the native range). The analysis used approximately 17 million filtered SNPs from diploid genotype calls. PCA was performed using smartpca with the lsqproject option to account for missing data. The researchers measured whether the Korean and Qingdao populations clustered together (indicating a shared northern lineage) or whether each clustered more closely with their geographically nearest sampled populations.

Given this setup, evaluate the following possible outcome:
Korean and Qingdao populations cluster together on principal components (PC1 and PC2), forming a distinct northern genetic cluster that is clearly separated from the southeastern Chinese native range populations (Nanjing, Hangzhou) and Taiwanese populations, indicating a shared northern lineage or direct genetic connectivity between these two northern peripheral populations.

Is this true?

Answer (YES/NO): NO